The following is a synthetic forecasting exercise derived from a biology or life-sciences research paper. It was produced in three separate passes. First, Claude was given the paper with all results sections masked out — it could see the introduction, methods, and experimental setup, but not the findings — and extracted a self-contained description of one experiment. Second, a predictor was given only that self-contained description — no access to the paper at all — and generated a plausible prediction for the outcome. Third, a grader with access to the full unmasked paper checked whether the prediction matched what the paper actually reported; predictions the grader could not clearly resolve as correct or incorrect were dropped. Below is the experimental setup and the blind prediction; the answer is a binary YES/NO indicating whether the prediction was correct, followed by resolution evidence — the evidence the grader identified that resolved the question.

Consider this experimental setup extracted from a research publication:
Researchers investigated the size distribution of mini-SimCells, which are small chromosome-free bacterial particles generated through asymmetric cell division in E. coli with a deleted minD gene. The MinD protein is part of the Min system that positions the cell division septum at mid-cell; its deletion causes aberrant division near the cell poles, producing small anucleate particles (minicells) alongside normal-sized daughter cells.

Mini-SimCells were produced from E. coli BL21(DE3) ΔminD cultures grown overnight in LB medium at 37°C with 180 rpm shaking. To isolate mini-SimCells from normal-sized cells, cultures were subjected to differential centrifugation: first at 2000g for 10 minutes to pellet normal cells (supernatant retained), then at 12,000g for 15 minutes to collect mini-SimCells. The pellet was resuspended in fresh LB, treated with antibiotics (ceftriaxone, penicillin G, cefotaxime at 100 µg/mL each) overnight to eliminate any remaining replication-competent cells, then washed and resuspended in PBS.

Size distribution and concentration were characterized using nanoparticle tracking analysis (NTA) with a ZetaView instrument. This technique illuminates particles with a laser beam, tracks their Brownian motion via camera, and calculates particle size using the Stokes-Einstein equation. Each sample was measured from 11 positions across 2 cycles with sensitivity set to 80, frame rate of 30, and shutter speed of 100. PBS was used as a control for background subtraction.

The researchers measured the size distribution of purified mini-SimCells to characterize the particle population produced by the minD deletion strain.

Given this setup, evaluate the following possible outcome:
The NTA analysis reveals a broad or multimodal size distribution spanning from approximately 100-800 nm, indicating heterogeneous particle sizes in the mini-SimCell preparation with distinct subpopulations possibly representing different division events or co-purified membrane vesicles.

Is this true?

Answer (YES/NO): NO